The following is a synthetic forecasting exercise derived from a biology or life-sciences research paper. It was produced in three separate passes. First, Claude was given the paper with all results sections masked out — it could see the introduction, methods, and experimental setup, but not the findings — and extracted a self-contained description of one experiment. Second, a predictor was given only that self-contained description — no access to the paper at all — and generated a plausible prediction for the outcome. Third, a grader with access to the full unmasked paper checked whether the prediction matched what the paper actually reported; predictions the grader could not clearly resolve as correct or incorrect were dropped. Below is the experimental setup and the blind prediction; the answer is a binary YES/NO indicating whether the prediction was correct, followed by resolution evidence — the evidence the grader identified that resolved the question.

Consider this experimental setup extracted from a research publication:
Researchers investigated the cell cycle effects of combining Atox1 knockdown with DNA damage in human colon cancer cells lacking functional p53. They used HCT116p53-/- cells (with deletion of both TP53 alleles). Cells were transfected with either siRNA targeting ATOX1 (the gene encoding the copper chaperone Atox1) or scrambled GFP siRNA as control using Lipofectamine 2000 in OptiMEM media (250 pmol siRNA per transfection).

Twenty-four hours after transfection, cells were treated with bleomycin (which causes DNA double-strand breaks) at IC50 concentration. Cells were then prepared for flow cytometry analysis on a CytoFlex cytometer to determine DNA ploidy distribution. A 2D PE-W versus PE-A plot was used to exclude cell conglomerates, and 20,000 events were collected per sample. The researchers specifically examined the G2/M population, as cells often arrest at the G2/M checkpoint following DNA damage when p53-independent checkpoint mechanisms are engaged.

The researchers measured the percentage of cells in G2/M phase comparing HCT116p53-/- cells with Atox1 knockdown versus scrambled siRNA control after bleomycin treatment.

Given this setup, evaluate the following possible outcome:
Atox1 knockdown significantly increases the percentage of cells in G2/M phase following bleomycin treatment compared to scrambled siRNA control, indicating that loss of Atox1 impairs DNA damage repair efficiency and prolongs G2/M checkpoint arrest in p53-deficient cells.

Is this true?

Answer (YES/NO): NO